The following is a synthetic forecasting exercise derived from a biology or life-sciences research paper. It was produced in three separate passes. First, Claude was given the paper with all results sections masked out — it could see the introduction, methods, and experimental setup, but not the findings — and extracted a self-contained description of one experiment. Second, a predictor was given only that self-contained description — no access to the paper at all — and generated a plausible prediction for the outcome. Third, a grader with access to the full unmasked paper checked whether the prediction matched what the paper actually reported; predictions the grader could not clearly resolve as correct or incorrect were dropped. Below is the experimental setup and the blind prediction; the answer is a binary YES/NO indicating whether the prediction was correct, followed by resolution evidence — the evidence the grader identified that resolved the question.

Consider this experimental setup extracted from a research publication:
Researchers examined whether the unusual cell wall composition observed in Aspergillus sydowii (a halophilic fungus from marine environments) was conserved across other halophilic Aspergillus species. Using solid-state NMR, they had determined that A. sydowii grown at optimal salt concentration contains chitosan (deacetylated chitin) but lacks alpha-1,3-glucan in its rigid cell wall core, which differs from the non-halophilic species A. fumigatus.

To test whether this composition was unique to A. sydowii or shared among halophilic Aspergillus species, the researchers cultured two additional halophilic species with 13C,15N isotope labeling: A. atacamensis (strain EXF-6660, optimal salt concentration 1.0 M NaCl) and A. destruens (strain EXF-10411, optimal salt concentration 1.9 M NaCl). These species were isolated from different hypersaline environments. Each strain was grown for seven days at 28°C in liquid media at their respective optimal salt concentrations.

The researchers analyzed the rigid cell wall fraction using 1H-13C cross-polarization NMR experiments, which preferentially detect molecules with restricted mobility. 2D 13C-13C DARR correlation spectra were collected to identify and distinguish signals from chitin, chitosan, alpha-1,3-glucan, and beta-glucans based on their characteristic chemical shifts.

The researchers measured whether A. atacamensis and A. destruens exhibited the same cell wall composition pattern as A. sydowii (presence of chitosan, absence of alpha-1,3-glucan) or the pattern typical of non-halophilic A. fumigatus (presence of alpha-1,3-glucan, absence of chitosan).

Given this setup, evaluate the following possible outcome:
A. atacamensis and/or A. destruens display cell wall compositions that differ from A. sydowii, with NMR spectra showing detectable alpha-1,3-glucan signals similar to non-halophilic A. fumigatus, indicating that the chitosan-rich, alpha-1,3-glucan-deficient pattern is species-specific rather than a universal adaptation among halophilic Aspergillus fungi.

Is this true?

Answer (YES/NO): NO